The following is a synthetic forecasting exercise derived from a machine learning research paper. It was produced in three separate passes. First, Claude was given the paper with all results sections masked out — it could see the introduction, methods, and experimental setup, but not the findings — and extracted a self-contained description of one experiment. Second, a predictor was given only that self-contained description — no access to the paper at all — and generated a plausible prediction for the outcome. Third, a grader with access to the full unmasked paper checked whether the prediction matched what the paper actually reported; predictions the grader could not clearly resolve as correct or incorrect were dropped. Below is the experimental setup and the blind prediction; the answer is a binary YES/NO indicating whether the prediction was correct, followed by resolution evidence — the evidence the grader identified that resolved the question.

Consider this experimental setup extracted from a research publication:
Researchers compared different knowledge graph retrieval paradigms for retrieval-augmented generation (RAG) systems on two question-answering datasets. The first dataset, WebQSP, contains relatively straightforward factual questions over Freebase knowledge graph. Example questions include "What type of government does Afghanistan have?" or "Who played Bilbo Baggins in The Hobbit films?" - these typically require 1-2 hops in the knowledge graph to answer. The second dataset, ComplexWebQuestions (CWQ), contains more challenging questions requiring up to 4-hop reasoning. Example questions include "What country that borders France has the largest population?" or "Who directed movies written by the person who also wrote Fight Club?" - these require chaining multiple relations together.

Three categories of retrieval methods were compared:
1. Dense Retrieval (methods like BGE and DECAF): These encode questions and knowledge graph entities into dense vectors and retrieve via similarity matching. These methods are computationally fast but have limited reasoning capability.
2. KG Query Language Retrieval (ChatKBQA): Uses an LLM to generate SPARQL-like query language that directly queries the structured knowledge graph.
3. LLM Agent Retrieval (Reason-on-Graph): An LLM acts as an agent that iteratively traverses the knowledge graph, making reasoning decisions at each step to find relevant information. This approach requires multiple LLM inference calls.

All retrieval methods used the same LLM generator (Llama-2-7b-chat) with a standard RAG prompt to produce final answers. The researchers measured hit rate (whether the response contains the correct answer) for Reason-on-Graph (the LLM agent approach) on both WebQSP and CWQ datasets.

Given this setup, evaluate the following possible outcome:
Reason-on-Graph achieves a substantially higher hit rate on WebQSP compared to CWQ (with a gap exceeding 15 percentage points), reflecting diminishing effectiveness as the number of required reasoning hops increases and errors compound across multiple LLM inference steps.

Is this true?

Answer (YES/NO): YES